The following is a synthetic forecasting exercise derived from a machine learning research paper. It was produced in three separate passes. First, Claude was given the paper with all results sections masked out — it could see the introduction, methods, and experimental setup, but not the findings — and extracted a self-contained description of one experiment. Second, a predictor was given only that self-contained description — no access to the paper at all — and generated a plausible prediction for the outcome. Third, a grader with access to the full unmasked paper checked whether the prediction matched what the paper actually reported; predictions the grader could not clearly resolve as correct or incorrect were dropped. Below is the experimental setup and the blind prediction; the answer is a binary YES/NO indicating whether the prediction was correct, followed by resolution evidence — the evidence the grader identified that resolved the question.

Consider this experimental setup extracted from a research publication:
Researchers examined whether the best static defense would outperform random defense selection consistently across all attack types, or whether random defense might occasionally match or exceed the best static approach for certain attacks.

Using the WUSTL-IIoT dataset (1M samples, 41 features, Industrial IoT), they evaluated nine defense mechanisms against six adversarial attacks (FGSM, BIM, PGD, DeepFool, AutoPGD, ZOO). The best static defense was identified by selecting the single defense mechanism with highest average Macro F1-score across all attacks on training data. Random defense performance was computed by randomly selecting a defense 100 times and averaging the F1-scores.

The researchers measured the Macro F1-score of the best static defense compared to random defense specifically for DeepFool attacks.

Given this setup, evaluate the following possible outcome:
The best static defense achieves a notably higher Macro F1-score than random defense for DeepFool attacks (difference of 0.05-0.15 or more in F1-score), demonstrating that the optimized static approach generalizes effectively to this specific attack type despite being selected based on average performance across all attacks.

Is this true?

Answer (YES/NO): NO